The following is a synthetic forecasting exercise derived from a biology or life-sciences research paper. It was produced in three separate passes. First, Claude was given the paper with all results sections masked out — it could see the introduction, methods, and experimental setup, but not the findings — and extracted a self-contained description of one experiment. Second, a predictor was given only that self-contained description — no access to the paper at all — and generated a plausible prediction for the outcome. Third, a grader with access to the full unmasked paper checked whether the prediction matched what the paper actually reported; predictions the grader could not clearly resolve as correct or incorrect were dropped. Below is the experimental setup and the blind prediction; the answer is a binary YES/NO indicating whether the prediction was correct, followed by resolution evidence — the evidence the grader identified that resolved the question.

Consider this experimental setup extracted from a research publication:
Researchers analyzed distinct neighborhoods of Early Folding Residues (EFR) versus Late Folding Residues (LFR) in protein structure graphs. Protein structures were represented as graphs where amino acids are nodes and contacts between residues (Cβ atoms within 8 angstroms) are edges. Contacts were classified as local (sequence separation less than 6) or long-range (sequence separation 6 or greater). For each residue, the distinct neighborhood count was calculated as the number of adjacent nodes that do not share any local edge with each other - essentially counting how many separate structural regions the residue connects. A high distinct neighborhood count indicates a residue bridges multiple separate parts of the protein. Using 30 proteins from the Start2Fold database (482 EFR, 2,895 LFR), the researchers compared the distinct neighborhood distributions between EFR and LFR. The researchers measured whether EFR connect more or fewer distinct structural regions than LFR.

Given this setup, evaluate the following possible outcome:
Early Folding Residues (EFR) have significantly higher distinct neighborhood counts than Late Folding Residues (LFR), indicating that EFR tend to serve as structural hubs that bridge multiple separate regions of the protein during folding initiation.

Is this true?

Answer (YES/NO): YES